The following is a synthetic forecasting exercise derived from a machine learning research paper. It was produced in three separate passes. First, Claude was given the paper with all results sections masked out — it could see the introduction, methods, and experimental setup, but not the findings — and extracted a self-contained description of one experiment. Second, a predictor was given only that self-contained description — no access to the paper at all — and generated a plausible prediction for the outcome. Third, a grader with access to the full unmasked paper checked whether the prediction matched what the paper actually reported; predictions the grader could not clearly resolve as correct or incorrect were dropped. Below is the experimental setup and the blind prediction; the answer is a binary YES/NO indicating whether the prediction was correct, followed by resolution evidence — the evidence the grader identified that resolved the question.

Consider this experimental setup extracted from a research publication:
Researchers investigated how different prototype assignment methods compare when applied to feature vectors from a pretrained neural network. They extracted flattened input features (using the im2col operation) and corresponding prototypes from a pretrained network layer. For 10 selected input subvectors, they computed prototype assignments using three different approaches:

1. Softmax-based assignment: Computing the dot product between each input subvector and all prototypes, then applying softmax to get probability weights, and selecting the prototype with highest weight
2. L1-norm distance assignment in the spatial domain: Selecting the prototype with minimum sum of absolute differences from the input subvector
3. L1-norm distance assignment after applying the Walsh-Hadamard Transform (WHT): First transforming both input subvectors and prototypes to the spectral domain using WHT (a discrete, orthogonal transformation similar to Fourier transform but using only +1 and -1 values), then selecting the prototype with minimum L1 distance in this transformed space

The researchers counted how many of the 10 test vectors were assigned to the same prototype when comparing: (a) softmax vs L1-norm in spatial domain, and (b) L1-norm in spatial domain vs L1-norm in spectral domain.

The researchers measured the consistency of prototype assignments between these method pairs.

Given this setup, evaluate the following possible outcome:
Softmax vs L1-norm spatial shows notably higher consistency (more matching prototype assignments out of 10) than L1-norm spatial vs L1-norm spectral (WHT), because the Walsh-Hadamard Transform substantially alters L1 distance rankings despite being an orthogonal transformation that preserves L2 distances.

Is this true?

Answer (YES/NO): NO